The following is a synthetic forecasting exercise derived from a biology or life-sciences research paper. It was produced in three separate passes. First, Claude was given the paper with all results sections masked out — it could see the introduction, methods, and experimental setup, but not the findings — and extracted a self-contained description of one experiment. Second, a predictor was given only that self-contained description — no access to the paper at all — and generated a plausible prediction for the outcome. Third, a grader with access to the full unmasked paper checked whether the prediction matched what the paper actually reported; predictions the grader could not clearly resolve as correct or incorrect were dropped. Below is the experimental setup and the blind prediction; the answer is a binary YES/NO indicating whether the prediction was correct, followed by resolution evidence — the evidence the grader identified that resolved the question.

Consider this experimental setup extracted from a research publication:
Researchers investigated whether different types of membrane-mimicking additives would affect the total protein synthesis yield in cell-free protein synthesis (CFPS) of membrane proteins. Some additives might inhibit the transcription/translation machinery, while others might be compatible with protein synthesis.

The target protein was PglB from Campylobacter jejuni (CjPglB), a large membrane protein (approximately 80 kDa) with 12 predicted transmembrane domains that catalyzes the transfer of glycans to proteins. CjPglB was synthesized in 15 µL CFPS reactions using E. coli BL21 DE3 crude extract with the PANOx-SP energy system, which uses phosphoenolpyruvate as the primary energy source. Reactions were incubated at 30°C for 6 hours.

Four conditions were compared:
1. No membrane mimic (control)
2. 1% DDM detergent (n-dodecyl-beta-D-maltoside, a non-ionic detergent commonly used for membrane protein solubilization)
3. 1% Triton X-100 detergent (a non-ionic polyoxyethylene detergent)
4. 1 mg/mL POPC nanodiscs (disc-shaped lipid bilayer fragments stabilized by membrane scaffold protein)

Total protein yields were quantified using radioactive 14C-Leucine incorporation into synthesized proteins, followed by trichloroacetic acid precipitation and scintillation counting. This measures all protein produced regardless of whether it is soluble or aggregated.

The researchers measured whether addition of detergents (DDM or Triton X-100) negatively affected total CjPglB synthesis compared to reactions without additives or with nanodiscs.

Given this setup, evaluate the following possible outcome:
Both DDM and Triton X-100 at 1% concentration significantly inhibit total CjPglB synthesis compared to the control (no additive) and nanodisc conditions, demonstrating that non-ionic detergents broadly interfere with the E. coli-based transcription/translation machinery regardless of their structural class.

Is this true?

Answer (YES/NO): YES